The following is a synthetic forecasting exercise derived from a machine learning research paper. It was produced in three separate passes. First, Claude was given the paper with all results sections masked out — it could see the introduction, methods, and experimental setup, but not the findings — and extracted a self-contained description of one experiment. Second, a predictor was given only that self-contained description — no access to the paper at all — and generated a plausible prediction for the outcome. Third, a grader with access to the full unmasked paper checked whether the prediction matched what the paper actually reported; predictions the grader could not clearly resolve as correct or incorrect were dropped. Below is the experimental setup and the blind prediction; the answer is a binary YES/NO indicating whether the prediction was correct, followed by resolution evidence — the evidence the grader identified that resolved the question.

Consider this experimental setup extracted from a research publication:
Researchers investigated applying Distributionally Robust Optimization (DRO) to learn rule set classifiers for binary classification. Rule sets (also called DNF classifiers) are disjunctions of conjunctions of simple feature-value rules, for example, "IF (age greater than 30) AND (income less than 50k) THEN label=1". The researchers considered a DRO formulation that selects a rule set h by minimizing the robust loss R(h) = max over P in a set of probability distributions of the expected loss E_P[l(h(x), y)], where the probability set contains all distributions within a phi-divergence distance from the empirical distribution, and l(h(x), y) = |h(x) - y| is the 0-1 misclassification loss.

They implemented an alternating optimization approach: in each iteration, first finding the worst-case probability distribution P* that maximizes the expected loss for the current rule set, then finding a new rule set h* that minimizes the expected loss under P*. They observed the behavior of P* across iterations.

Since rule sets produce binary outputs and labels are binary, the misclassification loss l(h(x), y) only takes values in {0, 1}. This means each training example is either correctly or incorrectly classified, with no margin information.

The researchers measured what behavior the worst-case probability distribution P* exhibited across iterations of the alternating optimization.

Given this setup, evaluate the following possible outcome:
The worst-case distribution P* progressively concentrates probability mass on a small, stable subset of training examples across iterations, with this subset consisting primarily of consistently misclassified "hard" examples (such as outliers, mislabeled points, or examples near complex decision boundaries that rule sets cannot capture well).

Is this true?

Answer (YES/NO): NO